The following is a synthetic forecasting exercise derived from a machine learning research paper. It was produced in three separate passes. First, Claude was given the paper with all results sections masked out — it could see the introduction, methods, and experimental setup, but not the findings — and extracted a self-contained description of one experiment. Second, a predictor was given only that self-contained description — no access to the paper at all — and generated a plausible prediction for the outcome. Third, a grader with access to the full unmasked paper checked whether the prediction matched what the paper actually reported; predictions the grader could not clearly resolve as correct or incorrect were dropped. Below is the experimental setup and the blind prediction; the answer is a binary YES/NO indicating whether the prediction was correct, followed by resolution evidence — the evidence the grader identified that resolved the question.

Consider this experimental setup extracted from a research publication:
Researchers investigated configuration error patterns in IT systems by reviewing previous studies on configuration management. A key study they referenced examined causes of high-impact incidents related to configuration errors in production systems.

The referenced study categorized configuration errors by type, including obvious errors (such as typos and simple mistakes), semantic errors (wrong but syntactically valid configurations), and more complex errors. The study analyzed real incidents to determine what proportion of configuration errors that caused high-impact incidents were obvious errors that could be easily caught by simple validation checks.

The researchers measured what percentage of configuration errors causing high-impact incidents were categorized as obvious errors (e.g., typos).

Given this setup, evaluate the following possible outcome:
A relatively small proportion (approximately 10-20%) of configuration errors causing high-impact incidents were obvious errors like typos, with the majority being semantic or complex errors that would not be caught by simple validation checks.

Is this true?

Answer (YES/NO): NO